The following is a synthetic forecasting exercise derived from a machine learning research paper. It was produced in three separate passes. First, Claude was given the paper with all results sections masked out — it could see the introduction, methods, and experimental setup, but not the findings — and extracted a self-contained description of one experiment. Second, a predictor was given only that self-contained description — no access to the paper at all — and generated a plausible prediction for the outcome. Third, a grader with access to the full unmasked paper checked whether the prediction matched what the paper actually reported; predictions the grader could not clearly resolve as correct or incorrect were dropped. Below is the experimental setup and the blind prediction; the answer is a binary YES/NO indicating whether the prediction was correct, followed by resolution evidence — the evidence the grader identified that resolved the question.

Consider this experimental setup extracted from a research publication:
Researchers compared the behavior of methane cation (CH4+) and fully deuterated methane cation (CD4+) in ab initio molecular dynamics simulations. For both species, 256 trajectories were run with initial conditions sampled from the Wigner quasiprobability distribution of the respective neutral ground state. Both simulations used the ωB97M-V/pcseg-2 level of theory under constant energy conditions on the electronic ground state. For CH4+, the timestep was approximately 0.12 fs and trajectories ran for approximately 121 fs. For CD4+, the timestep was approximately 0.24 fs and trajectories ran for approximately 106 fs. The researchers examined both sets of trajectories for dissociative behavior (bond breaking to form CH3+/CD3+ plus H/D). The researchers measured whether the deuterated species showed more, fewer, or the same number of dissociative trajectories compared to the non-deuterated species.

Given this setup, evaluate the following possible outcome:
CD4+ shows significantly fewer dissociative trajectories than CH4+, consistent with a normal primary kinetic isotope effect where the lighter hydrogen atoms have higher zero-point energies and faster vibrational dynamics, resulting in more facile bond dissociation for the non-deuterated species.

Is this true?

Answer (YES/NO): YES